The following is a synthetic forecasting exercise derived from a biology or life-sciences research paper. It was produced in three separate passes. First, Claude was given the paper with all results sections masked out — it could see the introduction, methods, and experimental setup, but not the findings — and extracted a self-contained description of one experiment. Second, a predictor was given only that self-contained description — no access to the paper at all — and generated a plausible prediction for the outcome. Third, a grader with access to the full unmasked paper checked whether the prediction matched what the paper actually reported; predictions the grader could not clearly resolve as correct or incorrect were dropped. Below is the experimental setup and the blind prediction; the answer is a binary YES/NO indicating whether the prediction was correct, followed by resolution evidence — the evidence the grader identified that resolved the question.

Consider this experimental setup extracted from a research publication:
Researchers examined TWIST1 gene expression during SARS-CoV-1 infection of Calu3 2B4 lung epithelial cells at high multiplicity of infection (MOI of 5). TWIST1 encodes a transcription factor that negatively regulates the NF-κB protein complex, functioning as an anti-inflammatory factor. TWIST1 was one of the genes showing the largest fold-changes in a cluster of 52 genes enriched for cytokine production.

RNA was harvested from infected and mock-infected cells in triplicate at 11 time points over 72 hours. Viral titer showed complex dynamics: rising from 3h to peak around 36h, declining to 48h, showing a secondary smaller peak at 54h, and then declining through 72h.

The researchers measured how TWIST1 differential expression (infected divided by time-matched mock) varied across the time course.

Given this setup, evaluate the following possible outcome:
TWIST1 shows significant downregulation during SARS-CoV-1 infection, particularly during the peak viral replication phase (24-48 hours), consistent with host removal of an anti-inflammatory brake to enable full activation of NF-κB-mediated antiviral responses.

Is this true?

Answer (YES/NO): NO